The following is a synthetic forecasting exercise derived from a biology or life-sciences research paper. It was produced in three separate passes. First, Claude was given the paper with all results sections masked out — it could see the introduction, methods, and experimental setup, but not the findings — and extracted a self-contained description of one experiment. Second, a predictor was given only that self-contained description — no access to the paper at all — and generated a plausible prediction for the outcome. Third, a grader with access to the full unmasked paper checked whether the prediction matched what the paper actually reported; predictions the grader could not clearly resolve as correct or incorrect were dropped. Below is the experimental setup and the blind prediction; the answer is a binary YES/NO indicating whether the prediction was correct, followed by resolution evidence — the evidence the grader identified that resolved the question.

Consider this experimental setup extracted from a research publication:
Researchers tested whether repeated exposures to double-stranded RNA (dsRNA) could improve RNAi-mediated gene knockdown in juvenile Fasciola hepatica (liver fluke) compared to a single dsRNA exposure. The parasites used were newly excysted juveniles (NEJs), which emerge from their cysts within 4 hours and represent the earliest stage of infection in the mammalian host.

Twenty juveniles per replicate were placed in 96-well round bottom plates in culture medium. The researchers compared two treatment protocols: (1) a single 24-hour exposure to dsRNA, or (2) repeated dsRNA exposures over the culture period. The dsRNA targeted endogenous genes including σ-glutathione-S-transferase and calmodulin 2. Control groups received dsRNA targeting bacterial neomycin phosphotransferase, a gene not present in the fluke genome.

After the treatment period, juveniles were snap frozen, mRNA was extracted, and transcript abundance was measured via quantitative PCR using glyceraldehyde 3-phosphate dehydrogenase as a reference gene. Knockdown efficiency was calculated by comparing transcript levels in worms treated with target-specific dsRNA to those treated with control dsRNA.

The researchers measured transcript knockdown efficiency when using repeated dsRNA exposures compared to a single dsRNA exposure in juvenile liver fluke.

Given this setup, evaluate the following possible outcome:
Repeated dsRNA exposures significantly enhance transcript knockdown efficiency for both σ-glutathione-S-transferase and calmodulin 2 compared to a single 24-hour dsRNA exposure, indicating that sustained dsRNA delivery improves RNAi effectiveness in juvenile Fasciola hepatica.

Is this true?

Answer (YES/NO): NO